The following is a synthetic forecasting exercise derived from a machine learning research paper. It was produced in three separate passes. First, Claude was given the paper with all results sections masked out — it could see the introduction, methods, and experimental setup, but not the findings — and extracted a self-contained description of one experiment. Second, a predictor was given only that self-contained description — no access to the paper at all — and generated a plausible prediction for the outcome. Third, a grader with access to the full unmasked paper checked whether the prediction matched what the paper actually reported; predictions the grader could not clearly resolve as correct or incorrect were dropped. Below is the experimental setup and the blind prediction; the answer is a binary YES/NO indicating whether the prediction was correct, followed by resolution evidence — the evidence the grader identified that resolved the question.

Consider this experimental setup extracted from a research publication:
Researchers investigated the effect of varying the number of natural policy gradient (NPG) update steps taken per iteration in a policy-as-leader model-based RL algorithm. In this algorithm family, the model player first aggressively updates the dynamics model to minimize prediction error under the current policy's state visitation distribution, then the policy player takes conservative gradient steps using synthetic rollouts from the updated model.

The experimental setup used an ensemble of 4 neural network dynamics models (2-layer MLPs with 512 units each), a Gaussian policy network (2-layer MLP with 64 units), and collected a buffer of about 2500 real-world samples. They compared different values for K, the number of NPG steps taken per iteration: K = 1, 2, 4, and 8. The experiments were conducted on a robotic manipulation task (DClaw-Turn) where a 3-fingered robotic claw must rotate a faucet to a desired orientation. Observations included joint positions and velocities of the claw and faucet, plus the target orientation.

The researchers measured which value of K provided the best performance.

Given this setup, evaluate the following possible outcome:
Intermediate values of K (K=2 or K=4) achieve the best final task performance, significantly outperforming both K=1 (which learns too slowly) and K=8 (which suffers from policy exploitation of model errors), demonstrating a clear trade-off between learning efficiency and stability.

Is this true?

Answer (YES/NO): NO